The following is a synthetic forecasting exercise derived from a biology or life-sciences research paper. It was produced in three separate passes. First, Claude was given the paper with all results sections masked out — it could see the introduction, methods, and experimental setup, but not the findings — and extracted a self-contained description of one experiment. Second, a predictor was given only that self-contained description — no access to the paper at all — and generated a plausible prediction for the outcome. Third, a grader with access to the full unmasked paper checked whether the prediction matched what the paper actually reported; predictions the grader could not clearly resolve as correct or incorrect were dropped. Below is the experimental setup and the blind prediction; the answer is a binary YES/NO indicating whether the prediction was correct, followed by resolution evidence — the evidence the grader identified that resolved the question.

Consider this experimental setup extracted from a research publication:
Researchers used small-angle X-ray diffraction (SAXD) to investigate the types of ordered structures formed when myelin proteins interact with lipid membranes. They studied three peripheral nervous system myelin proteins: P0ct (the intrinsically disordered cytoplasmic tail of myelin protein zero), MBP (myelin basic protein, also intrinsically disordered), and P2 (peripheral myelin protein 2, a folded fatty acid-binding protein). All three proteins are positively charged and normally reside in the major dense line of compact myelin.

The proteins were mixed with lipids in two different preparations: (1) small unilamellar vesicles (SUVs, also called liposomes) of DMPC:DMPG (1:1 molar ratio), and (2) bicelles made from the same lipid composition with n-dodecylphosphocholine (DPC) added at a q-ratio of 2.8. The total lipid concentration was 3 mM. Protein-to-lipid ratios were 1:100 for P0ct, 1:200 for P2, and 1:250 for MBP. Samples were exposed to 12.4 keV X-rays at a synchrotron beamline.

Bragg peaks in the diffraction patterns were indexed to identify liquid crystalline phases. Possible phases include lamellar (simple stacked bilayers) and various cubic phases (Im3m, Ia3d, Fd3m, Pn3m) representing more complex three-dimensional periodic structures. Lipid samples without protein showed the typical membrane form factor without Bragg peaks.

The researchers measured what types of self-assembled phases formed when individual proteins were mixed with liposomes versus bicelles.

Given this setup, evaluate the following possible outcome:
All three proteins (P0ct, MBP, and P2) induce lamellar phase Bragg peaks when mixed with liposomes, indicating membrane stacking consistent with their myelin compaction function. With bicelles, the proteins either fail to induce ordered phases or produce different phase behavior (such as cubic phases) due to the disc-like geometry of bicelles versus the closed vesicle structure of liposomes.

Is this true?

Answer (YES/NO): YES